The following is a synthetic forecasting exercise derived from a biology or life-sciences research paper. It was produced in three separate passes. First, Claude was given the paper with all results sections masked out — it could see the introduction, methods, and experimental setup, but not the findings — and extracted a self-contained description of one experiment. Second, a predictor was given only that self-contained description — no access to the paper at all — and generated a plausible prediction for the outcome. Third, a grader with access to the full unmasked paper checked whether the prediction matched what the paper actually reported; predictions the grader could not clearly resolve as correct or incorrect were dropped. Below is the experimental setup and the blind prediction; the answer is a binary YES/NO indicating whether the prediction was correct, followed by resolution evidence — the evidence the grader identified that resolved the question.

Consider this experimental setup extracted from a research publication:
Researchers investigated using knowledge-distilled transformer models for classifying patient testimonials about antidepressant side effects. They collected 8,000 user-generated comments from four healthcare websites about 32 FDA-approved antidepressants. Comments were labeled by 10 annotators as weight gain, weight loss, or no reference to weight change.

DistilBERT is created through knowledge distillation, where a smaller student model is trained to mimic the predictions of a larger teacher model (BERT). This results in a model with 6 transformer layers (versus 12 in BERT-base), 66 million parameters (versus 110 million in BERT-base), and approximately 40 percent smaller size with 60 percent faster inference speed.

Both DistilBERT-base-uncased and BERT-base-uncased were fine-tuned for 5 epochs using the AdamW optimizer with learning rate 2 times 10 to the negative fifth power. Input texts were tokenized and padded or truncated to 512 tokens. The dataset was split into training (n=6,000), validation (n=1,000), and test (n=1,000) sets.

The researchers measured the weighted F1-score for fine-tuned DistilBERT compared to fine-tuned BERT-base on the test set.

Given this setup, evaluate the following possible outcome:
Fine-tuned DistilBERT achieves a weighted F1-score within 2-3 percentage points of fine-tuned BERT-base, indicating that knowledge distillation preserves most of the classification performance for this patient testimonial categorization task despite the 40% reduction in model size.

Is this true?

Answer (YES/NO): YES